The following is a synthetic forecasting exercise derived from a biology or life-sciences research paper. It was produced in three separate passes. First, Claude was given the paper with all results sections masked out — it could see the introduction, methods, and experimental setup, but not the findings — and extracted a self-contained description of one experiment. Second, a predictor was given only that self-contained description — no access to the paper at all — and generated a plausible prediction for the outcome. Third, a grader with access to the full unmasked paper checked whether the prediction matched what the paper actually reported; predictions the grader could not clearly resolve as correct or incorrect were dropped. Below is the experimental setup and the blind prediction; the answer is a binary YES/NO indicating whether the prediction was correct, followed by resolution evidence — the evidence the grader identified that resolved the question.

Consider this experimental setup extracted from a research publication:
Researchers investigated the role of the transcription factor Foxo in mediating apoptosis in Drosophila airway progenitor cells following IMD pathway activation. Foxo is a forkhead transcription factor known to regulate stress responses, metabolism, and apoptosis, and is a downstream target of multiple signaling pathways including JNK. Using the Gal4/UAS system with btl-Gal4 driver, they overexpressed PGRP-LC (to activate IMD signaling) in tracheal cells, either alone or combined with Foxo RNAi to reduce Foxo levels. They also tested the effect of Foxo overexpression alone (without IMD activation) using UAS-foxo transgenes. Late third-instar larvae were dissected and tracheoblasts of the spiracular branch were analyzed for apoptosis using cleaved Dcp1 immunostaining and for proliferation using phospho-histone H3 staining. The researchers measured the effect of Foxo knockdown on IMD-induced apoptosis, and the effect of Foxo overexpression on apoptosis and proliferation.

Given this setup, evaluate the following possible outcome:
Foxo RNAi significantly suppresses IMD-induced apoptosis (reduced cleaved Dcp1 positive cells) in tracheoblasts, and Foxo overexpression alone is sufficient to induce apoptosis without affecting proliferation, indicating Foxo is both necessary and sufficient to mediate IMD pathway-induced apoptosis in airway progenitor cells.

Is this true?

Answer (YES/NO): NO